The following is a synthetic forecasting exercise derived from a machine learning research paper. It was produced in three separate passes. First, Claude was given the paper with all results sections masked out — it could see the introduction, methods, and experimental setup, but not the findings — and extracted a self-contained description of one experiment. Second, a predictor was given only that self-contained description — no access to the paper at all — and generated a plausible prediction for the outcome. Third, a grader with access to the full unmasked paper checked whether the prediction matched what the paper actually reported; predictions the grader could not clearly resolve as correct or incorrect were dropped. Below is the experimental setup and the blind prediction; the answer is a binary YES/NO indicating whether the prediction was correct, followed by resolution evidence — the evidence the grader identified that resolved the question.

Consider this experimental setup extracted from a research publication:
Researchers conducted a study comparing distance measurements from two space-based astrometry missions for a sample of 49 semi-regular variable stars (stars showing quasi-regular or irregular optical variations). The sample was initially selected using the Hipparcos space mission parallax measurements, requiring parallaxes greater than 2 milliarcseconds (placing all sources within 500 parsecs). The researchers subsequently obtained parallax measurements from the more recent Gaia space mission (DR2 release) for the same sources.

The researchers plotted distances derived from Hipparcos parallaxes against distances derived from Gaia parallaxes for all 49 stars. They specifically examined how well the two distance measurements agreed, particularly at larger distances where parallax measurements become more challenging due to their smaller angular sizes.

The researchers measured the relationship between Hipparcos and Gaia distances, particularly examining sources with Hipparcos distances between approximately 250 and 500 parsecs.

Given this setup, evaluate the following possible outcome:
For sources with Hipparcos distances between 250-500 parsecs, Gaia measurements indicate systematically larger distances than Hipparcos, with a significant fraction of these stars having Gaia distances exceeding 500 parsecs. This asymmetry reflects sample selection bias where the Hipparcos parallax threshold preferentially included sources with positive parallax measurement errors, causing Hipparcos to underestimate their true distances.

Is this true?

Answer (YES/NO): YES